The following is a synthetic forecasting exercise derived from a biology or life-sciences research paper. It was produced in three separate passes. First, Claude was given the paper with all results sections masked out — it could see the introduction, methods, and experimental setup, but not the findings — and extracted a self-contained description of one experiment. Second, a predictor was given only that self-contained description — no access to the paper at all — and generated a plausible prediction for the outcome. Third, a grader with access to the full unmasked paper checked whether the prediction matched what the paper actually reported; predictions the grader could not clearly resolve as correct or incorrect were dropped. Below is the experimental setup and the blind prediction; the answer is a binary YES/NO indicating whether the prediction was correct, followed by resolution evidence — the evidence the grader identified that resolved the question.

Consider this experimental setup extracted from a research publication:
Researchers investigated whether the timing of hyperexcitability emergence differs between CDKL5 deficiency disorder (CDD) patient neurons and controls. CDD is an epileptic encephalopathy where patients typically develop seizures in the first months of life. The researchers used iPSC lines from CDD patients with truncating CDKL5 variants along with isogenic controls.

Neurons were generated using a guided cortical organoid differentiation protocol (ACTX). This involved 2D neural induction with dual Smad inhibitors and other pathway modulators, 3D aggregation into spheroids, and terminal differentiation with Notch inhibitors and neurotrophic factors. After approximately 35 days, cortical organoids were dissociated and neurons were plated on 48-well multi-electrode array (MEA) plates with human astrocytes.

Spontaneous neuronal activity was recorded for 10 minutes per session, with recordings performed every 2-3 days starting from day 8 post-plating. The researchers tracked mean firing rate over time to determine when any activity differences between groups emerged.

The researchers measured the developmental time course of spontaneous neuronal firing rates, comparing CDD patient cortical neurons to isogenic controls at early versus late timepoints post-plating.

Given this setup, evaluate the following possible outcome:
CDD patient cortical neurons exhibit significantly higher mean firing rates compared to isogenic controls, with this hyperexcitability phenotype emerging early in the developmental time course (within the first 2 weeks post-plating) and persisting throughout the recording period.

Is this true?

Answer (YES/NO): NO